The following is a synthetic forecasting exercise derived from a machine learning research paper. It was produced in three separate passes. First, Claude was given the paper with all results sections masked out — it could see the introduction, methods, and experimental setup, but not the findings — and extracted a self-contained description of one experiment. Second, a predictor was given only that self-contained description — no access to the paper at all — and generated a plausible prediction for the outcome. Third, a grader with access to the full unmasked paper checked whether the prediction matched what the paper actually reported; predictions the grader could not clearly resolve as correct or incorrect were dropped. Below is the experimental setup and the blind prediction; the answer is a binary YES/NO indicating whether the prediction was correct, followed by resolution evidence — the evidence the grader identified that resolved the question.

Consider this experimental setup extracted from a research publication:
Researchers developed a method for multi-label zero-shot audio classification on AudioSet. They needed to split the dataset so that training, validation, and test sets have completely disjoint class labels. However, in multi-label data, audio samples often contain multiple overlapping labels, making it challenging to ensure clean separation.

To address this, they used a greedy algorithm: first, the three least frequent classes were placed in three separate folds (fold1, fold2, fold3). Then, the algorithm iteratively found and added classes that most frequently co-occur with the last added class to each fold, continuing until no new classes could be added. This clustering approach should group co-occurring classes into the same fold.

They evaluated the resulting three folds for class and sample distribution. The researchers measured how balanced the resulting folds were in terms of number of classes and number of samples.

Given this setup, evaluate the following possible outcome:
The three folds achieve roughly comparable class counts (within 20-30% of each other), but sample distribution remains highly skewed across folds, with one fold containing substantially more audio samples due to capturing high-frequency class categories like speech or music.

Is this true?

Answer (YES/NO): NO